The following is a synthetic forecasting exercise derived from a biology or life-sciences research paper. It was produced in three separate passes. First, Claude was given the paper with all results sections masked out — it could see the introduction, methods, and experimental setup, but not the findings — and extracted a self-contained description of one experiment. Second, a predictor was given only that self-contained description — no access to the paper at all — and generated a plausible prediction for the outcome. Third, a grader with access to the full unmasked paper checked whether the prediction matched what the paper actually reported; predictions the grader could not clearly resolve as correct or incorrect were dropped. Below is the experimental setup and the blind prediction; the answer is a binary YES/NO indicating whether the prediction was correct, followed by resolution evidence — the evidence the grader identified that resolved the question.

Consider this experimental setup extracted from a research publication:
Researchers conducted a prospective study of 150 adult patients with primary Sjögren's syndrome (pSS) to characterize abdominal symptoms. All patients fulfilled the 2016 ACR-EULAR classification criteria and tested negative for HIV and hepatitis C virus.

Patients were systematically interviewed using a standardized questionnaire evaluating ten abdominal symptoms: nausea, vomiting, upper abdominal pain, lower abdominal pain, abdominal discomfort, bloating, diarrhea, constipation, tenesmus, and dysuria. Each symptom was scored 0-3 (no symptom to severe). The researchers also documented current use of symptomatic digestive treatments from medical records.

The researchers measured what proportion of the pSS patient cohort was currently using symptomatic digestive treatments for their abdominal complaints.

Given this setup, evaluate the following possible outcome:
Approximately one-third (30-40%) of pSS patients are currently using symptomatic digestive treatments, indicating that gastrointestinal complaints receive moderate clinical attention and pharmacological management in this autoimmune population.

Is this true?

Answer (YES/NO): NO